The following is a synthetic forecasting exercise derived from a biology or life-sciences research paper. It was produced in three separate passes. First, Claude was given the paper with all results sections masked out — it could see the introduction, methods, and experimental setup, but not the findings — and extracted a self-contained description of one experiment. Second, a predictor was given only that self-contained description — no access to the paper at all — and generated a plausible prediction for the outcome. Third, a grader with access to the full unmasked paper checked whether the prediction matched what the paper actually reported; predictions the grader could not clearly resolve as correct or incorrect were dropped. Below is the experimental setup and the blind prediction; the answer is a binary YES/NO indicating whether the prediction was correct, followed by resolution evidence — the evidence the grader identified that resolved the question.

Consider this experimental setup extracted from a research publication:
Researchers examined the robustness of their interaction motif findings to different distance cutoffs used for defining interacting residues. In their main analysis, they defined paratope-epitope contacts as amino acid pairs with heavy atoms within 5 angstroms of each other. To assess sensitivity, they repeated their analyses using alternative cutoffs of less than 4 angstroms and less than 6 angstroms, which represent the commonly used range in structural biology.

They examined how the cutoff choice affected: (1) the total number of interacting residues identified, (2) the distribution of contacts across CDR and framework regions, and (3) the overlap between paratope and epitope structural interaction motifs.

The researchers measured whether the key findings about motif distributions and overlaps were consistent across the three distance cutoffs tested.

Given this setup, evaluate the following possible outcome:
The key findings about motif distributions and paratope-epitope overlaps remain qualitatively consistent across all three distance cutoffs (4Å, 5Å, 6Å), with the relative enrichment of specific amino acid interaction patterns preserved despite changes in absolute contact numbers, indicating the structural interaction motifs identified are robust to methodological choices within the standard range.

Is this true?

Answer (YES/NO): YES